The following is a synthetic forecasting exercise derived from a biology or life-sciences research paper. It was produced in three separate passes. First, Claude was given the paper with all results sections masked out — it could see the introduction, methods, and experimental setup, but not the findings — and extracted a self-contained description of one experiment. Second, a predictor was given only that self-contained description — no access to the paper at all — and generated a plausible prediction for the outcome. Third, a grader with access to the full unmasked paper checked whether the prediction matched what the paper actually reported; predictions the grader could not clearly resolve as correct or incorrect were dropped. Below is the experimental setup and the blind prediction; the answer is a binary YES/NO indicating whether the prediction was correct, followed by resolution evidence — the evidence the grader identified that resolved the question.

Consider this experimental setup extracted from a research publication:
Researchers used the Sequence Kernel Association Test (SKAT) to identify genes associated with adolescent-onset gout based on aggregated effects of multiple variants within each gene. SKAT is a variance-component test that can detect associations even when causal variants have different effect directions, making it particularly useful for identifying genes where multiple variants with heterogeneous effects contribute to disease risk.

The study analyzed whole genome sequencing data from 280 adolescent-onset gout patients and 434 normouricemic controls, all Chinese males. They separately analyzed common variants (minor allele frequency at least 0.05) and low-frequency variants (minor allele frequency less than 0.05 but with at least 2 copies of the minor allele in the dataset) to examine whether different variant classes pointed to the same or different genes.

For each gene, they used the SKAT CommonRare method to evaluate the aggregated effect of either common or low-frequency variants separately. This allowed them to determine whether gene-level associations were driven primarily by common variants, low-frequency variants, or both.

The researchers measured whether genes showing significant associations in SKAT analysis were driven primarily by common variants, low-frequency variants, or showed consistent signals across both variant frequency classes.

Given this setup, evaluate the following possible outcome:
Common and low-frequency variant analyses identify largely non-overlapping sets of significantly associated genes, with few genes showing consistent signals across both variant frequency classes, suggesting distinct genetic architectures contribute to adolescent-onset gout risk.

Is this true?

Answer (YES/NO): YES